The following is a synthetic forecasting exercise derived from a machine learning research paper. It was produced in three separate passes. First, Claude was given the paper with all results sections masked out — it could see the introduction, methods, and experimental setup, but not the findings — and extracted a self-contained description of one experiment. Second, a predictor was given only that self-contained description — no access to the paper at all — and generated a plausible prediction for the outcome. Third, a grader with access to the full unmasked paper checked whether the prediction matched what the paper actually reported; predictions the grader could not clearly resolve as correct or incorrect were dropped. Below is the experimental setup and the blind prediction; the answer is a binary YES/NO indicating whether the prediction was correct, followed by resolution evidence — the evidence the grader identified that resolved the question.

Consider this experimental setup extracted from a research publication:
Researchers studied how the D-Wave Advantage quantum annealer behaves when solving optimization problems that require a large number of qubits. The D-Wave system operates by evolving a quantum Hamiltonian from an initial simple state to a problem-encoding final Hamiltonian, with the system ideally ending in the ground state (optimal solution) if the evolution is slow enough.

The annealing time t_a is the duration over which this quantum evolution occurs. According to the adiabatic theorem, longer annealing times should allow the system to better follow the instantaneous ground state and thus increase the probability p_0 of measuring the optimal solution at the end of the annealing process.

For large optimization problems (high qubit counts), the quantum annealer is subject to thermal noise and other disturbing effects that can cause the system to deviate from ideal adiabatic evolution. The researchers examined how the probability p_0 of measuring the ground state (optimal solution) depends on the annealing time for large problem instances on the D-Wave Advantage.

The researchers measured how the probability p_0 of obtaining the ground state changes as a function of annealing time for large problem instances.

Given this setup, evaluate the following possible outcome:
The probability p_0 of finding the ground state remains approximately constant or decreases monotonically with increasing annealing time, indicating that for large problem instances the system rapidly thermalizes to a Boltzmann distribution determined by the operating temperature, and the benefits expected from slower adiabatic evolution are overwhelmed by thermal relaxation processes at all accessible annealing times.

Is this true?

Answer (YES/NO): YES